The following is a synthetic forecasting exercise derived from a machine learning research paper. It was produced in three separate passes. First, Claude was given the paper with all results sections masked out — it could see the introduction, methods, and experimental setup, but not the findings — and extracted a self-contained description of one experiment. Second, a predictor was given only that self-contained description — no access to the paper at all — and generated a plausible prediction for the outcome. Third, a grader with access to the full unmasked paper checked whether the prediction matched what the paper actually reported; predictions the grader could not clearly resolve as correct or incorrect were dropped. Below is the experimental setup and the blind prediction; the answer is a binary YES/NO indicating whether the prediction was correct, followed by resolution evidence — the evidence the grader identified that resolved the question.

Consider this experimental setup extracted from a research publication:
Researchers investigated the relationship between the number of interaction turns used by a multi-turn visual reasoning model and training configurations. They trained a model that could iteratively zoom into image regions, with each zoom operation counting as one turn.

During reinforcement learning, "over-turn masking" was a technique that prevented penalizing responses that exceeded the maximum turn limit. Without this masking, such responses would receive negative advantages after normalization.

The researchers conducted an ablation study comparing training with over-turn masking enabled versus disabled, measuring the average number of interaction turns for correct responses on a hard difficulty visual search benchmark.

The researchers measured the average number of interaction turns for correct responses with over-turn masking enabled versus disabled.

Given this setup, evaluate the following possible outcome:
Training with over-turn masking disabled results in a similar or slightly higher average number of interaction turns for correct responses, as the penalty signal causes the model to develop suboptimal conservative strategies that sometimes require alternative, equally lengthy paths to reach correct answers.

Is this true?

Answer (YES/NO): NO